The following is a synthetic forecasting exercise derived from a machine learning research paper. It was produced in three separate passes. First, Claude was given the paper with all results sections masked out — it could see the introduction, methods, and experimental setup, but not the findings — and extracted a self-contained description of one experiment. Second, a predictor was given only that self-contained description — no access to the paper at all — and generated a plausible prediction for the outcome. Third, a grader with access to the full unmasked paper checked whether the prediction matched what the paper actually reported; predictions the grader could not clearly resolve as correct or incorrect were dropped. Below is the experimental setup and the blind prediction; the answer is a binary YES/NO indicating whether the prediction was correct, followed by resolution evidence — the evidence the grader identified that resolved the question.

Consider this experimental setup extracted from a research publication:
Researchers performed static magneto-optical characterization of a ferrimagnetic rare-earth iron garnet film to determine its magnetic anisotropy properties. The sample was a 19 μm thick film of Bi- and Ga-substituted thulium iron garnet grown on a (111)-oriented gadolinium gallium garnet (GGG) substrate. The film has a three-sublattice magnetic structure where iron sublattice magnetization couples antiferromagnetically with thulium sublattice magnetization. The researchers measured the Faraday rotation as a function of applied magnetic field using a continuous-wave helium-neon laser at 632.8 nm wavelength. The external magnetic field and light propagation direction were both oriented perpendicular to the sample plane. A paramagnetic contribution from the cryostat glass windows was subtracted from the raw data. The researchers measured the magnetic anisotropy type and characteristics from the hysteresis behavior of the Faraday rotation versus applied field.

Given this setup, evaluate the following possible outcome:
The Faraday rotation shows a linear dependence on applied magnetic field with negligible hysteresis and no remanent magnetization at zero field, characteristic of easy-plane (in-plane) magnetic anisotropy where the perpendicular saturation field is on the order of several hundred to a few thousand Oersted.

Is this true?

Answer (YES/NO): NO